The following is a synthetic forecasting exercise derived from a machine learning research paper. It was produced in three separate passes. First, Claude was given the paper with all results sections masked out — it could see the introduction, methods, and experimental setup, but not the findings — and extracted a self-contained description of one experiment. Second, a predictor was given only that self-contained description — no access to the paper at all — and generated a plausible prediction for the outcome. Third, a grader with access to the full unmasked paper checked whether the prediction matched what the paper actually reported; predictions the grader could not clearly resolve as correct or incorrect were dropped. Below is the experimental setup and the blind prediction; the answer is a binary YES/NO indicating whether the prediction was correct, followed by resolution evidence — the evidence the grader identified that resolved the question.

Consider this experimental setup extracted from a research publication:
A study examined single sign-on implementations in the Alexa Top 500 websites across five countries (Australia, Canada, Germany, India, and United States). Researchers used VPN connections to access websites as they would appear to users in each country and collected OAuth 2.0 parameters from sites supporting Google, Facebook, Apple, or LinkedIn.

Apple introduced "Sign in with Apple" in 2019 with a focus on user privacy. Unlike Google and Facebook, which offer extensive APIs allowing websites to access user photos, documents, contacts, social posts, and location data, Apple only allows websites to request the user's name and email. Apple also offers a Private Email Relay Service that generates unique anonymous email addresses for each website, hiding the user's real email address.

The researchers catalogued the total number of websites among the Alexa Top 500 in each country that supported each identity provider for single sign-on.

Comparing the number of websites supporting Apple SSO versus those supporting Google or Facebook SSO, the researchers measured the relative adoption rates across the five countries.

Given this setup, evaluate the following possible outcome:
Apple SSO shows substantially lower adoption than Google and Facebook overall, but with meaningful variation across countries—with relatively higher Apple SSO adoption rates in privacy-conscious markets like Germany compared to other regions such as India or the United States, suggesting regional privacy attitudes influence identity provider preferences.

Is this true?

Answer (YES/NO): NO